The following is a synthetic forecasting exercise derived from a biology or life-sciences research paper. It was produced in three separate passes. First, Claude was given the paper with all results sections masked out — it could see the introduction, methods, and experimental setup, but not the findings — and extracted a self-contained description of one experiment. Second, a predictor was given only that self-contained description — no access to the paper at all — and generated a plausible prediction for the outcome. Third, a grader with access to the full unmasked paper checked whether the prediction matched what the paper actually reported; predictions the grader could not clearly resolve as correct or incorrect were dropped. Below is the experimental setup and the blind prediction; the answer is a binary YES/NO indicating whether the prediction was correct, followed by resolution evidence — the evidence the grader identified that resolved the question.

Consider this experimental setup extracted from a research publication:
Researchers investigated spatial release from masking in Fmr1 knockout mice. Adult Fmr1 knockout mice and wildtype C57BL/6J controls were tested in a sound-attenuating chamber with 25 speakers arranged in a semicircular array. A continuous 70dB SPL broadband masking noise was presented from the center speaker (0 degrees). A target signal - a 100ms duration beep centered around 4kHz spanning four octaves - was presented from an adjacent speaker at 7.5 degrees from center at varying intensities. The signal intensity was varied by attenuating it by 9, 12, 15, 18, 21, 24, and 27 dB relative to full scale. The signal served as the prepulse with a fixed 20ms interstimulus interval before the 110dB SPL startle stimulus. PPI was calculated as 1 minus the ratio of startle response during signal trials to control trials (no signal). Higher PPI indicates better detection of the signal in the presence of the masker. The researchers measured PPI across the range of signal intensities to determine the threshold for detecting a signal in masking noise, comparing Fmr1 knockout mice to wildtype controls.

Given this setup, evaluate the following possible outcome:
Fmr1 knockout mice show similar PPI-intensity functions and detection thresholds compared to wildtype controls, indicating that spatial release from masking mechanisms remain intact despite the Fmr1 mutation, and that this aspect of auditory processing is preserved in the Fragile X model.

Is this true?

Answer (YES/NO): NO